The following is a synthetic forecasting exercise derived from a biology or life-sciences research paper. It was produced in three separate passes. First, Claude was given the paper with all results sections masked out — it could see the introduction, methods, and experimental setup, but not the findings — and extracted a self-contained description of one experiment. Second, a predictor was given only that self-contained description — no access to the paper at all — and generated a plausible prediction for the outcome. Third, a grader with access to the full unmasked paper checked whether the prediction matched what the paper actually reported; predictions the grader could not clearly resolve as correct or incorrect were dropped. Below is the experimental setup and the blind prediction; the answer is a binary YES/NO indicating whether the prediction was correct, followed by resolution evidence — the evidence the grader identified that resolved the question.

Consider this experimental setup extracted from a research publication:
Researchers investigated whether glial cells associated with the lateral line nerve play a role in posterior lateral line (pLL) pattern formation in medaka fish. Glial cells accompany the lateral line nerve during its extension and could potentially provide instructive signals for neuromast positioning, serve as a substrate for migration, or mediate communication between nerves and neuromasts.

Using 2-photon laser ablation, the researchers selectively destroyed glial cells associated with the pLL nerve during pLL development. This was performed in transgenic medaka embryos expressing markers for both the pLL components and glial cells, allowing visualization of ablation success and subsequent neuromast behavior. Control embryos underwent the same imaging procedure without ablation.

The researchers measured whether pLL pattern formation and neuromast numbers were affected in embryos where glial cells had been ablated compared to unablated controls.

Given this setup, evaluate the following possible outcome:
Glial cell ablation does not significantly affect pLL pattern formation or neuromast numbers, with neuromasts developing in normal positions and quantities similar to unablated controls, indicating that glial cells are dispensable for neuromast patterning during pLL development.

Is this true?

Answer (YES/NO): YES